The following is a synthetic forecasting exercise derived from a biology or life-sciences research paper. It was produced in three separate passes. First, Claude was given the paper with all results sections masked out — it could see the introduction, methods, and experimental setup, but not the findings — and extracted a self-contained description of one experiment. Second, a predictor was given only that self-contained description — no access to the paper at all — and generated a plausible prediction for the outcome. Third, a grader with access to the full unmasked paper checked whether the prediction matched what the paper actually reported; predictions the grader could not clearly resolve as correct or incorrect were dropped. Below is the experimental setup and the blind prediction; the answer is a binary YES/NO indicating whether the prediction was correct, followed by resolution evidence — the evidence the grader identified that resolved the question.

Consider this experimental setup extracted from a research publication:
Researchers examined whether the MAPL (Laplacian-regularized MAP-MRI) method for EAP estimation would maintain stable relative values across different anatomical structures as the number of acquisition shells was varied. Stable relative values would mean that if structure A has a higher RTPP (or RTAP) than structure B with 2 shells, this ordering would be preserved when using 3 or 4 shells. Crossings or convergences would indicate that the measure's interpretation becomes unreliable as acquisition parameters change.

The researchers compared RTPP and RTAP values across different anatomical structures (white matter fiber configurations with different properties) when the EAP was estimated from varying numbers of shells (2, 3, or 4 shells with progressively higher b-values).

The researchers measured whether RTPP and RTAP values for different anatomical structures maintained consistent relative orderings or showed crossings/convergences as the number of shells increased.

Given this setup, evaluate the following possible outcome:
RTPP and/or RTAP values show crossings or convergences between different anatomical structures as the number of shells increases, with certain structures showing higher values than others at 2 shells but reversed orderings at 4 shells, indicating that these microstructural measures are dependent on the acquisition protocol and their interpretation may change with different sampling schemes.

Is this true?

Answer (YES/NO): YES